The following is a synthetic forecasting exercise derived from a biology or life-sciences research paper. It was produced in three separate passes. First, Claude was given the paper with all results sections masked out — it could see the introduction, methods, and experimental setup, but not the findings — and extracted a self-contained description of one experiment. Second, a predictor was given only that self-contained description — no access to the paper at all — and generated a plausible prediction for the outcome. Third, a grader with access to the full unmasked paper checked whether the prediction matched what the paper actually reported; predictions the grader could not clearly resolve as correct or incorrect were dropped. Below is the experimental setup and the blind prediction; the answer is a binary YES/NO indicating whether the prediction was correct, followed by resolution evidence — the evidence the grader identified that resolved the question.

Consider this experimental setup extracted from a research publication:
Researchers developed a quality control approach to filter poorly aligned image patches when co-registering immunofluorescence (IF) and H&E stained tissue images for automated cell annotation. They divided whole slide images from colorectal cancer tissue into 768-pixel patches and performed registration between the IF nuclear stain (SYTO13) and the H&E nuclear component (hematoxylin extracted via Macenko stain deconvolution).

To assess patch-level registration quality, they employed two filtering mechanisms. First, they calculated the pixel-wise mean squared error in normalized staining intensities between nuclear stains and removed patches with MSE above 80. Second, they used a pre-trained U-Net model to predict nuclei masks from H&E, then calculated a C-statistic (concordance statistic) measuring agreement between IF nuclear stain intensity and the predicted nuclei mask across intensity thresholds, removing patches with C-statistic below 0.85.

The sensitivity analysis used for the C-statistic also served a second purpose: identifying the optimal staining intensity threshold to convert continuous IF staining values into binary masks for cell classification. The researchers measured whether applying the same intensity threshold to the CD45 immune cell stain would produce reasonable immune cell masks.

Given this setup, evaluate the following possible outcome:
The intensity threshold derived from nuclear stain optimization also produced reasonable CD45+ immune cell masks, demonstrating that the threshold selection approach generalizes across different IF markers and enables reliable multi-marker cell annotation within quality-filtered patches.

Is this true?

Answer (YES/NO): YES